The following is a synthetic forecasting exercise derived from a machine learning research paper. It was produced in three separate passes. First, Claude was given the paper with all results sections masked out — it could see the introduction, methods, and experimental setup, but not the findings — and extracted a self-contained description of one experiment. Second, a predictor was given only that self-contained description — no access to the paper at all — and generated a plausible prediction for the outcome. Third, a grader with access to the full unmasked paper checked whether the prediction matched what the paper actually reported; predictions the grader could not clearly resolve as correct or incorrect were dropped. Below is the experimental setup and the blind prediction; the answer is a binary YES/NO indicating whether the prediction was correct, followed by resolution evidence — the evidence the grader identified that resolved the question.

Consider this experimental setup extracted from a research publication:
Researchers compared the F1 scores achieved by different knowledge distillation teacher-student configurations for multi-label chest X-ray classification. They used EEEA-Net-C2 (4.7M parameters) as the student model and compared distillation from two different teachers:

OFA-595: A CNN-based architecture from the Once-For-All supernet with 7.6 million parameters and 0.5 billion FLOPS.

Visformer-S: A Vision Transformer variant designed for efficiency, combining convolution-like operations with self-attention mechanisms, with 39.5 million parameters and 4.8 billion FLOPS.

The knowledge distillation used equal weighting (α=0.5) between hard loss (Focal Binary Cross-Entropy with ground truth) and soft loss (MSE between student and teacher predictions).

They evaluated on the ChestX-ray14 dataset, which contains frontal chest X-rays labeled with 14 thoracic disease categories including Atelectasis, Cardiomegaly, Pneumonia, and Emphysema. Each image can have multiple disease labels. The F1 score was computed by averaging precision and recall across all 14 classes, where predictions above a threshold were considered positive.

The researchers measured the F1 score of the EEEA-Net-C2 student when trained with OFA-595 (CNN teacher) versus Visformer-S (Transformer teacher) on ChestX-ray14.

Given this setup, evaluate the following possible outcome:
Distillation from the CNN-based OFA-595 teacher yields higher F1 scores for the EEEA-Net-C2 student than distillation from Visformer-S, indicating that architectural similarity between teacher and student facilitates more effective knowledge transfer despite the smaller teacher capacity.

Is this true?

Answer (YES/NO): NO